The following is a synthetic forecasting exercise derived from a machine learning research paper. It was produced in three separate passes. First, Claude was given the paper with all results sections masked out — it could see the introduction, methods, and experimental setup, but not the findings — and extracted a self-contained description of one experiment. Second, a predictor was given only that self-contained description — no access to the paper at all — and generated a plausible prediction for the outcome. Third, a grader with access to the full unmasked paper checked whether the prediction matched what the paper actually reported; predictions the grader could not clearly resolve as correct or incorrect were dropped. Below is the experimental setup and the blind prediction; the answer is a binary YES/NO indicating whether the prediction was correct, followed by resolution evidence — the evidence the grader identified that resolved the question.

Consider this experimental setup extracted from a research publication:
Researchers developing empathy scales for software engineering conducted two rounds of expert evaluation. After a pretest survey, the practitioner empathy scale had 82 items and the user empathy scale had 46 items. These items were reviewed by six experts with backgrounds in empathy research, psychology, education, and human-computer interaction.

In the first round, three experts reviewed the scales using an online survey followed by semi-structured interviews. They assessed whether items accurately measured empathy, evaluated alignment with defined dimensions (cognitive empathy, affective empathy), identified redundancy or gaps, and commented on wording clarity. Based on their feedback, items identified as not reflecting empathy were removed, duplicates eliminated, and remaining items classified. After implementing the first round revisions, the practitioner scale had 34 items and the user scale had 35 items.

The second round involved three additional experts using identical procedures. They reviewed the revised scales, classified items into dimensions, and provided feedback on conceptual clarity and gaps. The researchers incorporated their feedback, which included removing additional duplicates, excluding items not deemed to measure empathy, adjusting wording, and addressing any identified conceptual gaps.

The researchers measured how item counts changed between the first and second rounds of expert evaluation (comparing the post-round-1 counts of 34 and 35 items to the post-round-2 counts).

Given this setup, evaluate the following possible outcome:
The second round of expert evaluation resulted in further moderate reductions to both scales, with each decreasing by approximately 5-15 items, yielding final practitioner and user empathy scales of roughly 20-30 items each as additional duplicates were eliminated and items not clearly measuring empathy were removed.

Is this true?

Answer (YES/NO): NO